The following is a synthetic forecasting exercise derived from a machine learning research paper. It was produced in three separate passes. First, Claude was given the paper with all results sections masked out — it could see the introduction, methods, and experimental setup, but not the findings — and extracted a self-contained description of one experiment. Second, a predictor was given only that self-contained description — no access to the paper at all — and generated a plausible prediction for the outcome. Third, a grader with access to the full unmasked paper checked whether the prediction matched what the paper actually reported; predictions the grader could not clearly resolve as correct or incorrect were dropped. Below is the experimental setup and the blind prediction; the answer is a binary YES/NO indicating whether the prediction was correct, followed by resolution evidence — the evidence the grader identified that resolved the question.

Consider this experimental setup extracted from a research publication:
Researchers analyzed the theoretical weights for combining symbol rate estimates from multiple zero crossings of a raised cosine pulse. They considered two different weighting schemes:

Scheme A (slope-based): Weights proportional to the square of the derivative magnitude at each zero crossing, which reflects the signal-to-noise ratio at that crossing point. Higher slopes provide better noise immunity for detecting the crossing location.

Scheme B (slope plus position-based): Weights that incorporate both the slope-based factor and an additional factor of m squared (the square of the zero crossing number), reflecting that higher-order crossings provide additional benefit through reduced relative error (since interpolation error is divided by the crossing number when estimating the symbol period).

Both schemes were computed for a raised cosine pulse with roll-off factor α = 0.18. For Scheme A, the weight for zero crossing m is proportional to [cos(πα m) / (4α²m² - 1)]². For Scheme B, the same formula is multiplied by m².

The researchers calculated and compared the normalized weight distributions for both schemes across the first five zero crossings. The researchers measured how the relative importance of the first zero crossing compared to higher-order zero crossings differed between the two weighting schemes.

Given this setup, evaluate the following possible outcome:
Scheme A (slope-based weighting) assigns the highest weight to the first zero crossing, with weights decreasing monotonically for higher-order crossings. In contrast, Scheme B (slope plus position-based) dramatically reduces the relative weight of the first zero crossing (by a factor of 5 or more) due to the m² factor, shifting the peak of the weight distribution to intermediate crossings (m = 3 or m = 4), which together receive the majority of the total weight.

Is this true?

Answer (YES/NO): NO